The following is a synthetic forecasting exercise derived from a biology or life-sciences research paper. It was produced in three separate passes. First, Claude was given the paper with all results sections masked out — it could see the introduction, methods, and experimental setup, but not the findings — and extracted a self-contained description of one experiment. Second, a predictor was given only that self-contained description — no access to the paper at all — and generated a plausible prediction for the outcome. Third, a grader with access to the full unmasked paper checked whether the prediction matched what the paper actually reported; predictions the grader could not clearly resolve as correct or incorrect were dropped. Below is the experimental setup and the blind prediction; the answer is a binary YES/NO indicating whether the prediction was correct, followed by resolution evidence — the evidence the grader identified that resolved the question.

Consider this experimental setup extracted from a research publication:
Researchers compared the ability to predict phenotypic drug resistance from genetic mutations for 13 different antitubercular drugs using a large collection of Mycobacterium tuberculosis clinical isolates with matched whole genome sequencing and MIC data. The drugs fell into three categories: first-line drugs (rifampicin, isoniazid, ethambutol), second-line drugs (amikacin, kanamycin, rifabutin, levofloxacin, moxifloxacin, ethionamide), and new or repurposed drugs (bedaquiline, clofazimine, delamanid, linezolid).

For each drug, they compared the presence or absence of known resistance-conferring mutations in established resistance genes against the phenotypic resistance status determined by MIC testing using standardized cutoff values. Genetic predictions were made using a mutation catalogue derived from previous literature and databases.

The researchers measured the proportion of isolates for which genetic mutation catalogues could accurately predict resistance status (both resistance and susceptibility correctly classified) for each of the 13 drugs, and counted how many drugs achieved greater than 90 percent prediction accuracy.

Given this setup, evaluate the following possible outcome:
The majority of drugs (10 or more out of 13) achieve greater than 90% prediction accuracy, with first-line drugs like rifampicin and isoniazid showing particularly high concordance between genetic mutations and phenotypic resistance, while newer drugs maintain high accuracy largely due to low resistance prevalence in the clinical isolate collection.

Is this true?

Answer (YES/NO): NO